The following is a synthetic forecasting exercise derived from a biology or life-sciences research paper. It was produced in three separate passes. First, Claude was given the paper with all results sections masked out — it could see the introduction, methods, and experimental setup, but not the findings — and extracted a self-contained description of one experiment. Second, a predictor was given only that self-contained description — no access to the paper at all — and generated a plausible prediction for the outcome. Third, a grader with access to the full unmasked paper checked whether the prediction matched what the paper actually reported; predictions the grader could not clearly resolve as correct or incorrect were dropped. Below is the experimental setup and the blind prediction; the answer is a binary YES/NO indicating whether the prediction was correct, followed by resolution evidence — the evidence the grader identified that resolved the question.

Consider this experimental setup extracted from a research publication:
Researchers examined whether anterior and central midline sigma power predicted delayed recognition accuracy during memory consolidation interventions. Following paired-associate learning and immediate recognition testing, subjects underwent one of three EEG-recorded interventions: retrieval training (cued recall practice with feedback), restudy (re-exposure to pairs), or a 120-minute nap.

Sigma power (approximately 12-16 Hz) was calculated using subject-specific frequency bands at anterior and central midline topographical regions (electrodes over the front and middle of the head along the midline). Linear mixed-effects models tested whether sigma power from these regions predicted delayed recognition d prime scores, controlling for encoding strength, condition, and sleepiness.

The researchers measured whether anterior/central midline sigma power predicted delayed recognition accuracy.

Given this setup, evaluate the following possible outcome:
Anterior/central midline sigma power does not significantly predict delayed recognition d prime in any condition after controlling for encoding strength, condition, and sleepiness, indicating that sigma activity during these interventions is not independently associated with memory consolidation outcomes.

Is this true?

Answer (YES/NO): YES